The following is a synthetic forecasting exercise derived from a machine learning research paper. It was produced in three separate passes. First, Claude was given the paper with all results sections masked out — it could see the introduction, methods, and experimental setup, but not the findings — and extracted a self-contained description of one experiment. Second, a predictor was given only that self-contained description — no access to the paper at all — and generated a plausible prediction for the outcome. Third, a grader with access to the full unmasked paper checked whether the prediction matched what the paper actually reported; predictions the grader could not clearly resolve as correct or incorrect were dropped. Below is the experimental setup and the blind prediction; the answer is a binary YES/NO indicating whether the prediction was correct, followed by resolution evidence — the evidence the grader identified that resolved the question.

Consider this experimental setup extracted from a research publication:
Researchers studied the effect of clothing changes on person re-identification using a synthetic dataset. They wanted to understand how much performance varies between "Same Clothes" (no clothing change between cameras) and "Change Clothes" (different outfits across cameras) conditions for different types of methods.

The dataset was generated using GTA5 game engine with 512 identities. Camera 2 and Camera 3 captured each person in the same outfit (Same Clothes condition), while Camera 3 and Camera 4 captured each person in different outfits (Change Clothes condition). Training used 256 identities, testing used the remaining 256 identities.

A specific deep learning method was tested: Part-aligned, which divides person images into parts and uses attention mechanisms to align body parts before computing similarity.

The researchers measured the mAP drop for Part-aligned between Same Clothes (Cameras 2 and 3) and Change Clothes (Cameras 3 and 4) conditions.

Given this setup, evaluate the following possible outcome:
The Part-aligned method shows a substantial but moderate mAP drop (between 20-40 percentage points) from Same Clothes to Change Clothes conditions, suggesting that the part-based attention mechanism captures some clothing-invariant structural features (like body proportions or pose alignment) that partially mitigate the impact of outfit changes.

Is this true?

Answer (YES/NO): YES